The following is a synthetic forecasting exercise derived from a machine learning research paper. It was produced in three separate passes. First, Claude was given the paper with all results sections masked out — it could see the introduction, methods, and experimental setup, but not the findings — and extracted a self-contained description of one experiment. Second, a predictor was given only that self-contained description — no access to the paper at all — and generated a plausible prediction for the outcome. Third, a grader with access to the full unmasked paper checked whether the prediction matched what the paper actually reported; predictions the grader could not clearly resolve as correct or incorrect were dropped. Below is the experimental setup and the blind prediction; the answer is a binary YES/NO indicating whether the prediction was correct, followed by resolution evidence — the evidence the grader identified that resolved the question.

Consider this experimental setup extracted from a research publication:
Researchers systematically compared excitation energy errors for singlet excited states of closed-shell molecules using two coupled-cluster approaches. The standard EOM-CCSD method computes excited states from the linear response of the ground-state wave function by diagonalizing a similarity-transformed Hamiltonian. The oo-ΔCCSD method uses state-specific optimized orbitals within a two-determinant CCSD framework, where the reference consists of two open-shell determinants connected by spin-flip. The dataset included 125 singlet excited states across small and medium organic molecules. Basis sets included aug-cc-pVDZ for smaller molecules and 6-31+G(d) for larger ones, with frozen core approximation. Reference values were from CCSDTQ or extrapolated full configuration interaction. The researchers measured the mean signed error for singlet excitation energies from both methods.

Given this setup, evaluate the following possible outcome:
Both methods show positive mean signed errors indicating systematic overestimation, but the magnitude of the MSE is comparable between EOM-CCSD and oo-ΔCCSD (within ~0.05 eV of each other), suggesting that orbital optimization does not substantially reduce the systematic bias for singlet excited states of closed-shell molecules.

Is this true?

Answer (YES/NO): YES